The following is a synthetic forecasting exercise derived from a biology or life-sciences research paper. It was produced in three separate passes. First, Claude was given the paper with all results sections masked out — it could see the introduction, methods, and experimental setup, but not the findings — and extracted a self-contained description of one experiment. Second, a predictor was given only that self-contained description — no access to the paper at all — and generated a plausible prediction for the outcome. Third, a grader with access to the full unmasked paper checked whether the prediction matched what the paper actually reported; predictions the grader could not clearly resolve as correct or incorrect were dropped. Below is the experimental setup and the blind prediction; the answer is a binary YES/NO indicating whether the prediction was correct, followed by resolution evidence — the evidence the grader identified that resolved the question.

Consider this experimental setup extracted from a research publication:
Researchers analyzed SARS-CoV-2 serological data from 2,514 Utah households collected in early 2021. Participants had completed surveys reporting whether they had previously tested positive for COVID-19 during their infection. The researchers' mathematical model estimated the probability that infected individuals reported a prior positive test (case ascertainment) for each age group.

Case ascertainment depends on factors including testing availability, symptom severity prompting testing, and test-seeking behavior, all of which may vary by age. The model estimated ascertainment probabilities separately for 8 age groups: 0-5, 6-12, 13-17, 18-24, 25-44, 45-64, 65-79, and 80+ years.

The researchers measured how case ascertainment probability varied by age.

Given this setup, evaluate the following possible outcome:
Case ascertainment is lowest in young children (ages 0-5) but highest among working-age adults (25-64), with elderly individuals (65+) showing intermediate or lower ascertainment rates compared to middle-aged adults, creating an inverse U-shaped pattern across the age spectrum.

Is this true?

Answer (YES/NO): NO